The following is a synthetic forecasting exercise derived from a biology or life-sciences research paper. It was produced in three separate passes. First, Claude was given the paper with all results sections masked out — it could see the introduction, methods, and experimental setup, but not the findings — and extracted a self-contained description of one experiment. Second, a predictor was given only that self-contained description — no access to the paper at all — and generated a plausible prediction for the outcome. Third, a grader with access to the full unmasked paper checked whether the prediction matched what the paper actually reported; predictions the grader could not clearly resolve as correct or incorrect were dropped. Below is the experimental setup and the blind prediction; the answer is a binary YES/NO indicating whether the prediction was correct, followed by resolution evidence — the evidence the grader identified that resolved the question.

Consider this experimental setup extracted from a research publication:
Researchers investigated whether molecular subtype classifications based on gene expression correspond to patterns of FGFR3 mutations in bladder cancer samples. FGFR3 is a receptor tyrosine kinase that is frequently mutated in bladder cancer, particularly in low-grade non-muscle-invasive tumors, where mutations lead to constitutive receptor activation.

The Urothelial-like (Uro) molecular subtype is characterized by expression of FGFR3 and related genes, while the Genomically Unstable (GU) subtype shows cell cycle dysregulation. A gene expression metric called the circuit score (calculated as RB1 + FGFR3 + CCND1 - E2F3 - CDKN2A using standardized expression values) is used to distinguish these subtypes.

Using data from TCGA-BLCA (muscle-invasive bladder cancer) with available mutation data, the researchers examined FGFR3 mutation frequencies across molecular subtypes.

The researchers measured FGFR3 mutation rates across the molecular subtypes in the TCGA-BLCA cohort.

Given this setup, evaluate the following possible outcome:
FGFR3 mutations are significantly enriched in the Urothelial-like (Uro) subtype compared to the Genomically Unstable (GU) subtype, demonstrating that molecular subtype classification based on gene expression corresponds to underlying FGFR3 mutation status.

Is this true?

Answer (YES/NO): YES